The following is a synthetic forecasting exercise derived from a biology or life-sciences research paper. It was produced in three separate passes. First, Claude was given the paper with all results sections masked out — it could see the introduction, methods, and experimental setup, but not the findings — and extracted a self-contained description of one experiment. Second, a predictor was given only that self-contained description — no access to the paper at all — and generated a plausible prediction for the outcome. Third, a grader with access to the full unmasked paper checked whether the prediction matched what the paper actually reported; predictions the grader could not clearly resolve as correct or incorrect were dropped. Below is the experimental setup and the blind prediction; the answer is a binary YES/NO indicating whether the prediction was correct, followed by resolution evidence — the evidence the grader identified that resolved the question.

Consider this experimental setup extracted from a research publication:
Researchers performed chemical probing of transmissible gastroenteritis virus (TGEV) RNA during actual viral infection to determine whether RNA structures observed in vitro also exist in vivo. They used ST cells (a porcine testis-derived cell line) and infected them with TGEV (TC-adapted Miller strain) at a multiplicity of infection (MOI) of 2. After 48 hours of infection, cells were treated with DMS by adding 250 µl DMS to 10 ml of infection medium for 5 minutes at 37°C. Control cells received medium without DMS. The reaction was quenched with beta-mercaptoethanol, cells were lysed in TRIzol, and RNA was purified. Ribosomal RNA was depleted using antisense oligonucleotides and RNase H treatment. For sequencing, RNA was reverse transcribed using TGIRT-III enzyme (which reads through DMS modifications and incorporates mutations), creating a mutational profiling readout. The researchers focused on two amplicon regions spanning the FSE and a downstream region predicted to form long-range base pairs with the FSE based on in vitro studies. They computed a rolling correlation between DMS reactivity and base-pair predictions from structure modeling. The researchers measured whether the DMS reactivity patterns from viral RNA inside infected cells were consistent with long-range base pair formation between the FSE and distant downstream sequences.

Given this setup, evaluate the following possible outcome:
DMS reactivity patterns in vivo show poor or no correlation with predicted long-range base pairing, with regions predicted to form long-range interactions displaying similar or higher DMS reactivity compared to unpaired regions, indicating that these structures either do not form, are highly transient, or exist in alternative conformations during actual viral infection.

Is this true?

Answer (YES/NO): NO